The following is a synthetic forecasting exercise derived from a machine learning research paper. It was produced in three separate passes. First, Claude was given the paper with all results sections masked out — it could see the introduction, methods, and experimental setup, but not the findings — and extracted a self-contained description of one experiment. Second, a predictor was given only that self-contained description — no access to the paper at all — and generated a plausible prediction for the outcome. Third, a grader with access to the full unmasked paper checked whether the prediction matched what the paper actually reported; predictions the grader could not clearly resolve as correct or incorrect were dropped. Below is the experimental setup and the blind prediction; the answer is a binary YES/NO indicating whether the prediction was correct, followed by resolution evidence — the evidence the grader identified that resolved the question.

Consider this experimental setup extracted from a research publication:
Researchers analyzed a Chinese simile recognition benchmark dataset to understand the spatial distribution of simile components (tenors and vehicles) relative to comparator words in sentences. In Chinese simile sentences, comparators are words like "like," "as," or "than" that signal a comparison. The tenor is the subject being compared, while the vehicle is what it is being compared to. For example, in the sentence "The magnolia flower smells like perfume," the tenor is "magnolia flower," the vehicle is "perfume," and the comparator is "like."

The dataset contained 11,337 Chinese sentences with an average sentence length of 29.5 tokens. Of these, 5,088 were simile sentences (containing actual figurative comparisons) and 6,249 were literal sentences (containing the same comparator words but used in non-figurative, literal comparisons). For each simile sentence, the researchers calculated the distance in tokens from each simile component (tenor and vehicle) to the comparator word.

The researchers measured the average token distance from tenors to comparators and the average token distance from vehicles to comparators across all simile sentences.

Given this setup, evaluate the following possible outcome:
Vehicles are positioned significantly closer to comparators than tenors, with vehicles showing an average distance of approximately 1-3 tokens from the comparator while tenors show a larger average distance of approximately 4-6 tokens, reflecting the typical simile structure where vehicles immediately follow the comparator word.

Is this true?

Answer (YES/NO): NO